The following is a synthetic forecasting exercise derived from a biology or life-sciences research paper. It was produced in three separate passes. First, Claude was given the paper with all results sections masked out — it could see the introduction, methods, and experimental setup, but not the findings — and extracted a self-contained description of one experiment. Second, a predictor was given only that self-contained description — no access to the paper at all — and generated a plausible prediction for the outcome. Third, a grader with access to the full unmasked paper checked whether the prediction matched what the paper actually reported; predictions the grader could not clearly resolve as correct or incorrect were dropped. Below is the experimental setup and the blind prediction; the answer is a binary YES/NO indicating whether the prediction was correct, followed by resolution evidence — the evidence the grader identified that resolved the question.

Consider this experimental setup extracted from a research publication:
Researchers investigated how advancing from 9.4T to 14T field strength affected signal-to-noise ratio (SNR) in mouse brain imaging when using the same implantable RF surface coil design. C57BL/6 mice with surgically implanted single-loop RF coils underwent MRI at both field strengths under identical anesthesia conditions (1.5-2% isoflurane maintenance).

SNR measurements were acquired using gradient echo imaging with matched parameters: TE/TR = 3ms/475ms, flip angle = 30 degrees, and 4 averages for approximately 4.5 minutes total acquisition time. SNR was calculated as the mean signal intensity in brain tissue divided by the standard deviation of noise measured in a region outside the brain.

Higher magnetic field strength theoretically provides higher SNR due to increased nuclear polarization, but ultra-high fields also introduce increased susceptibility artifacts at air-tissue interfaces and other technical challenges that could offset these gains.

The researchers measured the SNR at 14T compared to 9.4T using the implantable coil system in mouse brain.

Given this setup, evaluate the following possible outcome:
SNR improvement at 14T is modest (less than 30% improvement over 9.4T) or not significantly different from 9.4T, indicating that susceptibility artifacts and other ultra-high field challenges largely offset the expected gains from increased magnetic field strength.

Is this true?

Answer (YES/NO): NO